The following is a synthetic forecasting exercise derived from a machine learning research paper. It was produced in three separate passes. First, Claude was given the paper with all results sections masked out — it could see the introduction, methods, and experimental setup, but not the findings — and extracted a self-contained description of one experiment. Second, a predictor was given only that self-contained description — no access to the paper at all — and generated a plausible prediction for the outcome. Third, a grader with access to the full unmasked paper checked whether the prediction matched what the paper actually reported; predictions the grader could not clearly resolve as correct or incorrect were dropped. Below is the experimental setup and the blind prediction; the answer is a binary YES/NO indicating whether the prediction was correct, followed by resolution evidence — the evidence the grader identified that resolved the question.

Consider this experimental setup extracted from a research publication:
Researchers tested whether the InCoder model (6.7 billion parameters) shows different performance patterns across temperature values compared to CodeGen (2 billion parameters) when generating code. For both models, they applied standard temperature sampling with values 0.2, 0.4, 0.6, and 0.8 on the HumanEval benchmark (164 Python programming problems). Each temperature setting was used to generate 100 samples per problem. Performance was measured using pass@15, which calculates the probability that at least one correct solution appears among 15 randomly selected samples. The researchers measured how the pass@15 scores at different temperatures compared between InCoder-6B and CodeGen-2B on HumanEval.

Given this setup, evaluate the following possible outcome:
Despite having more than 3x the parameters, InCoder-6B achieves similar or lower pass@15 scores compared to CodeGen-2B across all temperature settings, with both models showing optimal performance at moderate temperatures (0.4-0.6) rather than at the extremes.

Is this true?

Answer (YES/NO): NO